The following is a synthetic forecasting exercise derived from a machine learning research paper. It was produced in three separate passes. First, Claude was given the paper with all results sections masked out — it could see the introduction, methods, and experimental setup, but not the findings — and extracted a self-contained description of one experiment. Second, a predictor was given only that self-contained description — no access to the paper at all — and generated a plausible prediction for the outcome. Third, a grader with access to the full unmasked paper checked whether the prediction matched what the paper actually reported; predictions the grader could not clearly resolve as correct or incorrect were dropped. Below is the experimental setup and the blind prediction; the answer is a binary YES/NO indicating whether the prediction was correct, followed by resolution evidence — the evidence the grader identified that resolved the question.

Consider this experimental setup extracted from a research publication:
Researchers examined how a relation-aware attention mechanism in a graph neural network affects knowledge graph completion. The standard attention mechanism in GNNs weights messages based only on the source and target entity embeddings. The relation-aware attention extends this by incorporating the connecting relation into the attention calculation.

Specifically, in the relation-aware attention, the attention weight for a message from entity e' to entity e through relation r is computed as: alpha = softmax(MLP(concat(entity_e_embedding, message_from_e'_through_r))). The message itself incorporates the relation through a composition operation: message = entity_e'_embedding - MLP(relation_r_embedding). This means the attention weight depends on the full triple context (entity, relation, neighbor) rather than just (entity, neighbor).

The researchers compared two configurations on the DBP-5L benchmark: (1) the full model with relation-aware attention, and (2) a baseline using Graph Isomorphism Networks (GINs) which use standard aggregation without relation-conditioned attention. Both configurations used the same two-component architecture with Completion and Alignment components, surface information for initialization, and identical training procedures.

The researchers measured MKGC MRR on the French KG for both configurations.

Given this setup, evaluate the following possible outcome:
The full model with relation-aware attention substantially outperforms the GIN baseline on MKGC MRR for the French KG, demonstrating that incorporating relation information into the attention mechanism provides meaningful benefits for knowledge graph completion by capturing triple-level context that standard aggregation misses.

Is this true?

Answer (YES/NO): NO